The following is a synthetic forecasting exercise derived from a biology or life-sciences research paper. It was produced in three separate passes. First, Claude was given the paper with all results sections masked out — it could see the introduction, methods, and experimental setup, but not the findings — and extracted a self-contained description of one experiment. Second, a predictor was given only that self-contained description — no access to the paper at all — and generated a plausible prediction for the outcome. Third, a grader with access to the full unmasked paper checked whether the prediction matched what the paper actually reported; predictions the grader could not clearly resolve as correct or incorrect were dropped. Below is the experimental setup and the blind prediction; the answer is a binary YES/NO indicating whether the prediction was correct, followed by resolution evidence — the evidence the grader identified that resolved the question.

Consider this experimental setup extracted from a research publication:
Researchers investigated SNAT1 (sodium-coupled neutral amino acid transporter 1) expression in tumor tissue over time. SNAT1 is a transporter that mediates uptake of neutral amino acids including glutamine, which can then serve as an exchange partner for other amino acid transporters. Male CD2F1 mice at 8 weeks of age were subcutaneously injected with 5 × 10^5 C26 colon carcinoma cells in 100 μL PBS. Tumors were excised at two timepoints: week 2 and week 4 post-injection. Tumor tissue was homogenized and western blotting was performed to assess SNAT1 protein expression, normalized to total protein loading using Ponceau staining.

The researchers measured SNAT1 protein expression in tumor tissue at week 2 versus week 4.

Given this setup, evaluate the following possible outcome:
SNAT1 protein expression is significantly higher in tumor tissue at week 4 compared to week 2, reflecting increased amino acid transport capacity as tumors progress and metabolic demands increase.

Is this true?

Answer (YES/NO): YES